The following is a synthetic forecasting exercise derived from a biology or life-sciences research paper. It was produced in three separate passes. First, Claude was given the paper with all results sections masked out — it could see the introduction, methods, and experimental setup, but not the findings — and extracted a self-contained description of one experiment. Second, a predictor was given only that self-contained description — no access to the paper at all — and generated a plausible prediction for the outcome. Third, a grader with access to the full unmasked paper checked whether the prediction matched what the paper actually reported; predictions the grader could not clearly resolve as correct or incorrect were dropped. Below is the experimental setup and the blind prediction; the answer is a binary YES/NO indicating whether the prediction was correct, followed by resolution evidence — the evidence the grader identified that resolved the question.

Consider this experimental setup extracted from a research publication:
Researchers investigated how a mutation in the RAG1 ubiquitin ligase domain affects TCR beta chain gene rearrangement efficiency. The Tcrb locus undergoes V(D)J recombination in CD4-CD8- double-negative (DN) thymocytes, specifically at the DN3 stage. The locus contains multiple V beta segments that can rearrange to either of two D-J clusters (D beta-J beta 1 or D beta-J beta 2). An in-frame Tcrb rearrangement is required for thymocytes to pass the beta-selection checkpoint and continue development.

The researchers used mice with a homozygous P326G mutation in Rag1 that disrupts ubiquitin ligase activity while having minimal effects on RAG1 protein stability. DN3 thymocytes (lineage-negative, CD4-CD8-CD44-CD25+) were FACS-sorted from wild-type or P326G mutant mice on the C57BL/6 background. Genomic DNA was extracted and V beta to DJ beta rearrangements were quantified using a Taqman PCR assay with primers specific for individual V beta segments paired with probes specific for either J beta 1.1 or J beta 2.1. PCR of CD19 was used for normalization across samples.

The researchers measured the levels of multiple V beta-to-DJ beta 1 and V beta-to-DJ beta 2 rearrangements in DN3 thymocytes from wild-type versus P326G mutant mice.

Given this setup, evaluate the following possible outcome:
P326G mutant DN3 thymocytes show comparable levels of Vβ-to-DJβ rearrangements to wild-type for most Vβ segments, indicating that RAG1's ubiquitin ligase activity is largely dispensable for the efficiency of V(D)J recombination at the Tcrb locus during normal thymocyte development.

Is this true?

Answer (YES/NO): NO